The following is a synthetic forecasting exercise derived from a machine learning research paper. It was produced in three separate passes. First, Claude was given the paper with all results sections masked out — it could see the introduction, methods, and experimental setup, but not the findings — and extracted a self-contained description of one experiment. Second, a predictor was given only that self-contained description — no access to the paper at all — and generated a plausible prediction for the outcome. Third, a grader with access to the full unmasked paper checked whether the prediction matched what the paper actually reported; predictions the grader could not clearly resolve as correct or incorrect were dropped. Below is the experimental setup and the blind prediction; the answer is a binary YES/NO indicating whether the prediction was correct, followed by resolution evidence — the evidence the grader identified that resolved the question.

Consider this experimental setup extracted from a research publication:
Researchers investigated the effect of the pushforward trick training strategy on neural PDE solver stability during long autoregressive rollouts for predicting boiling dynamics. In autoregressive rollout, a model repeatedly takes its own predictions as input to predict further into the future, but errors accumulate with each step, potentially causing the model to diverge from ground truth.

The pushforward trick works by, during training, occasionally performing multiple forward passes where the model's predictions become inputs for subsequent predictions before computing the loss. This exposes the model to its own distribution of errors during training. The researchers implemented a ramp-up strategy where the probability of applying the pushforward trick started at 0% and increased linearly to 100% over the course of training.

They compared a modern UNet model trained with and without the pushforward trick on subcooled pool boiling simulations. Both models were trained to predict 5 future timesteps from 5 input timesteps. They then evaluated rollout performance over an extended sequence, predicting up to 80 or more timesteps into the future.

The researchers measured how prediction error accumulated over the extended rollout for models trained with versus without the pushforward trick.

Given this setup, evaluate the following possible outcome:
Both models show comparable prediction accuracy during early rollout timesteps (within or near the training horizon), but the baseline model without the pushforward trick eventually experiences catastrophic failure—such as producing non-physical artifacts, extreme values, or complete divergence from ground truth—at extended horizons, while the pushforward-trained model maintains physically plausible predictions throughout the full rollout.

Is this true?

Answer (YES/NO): NO